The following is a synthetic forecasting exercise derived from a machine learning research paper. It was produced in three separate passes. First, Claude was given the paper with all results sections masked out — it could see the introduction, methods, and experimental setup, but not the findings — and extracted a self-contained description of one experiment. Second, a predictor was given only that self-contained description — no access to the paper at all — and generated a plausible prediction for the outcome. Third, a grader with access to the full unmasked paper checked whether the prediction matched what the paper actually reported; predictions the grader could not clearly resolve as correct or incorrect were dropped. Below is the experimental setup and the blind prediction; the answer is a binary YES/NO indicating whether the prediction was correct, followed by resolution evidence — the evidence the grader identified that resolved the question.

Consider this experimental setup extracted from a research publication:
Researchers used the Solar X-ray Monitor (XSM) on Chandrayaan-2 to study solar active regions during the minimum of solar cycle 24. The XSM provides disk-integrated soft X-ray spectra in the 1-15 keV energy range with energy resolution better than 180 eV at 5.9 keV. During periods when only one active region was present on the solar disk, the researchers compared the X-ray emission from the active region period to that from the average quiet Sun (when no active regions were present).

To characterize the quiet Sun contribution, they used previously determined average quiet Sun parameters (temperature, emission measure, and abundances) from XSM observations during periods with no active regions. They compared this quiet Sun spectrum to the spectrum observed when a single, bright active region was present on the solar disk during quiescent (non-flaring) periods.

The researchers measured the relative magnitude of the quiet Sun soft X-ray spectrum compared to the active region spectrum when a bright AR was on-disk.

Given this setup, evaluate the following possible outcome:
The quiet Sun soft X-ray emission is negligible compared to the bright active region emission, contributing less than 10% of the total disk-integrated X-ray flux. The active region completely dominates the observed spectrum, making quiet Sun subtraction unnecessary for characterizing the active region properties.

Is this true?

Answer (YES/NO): YES